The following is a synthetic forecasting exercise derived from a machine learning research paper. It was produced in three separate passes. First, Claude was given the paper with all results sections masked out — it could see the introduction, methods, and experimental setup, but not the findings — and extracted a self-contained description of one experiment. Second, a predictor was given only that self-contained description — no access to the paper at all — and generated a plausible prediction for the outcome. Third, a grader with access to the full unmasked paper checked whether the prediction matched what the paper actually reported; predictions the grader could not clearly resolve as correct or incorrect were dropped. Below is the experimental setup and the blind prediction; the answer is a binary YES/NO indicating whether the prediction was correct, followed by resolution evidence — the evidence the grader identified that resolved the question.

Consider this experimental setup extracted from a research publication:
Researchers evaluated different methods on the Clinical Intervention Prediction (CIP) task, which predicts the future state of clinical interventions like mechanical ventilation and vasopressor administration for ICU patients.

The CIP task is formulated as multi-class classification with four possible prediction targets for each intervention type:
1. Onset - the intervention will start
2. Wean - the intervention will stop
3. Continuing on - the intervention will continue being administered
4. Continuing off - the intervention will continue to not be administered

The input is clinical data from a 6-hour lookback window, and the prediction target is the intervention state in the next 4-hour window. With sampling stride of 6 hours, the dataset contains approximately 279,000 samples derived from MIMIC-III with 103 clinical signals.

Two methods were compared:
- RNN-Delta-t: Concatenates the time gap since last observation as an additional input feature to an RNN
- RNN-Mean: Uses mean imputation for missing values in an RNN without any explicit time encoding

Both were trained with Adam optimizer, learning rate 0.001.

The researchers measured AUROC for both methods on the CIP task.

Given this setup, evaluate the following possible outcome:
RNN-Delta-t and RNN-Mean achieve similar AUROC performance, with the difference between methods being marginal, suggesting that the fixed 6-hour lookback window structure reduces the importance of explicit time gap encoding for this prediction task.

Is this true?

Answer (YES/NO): NO